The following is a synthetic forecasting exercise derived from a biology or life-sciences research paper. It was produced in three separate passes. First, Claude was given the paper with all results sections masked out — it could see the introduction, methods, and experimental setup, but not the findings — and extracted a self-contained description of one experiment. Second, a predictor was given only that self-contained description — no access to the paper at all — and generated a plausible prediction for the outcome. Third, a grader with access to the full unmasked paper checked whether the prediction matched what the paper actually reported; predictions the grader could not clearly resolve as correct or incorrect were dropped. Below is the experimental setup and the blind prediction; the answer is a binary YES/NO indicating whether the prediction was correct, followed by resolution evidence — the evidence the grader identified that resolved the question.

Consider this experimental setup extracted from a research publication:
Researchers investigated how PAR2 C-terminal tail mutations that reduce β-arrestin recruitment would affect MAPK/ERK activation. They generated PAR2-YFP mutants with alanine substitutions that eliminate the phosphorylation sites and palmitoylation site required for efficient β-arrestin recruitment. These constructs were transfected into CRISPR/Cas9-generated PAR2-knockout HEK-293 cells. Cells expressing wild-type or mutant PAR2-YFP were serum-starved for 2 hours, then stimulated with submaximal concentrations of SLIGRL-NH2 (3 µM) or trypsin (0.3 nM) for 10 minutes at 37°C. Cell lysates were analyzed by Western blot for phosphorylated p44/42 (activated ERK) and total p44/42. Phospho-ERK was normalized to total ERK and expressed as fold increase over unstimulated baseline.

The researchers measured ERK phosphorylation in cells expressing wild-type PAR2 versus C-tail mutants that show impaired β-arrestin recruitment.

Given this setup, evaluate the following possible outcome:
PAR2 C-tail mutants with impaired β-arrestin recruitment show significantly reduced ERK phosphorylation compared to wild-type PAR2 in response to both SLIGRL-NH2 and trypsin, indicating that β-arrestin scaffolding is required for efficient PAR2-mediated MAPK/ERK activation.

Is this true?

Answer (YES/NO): NO